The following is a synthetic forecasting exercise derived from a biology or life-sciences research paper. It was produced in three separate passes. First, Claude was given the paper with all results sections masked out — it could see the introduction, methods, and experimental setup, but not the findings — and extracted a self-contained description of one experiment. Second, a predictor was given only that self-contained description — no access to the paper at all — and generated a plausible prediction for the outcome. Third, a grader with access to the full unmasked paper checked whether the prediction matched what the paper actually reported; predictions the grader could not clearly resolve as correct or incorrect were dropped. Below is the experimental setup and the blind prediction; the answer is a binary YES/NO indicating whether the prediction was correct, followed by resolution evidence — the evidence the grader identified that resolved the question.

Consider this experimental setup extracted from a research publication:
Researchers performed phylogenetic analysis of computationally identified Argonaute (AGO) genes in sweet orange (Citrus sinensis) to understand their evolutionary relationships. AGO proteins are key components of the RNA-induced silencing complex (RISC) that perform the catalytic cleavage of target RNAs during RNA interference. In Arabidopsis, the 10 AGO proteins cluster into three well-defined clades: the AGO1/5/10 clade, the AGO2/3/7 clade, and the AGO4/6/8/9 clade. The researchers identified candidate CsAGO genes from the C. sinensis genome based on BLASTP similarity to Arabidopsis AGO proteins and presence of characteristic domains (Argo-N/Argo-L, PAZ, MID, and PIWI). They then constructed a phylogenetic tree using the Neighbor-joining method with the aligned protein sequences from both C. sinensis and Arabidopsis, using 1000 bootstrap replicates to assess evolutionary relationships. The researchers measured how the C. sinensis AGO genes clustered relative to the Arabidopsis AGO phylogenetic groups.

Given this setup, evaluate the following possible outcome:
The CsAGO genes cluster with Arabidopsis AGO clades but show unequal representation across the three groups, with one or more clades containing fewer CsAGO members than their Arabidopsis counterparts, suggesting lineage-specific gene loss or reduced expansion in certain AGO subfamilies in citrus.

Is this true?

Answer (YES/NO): YES